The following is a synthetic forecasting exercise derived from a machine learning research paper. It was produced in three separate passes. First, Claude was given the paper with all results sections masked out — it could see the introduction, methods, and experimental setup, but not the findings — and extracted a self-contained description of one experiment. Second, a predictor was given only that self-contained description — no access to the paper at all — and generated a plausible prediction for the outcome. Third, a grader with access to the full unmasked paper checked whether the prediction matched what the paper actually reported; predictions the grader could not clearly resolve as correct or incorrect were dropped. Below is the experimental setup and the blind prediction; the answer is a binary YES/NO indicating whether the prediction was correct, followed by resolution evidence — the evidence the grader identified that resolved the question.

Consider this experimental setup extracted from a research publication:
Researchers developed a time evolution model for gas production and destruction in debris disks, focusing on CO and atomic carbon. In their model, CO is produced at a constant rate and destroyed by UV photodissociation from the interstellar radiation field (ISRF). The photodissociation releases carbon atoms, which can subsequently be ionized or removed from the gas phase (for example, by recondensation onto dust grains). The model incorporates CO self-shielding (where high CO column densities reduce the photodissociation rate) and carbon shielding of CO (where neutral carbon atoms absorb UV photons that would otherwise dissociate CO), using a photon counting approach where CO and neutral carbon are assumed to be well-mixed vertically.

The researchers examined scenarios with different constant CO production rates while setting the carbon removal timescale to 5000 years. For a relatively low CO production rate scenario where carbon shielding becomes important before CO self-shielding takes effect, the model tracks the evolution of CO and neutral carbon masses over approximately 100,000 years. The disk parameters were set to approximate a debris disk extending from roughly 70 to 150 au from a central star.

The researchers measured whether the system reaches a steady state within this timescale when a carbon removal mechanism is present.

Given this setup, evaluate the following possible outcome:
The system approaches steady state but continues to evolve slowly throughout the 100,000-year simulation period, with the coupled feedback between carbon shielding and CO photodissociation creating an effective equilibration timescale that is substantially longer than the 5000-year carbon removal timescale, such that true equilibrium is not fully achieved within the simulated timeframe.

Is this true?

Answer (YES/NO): NO